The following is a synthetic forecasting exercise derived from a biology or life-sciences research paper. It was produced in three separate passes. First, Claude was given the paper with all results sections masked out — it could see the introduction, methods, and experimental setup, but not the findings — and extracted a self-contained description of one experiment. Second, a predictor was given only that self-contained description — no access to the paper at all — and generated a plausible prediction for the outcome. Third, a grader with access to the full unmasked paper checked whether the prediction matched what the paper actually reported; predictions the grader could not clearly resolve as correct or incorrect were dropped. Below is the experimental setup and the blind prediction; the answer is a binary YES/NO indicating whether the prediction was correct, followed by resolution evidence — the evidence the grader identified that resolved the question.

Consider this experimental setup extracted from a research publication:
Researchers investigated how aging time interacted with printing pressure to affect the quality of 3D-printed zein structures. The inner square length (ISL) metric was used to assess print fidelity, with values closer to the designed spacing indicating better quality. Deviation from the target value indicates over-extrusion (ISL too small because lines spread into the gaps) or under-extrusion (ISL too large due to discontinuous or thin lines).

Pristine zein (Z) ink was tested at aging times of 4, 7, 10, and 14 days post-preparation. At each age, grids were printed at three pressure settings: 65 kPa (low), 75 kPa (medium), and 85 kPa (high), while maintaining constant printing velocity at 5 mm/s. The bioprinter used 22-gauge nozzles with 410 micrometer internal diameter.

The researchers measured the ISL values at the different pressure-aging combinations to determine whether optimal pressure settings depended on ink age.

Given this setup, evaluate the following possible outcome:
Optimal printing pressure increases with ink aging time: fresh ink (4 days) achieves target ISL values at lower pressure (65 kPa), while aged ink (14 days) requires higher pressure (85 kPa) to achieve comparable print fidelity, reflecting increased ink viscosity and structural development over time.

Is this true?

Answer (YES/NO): NO